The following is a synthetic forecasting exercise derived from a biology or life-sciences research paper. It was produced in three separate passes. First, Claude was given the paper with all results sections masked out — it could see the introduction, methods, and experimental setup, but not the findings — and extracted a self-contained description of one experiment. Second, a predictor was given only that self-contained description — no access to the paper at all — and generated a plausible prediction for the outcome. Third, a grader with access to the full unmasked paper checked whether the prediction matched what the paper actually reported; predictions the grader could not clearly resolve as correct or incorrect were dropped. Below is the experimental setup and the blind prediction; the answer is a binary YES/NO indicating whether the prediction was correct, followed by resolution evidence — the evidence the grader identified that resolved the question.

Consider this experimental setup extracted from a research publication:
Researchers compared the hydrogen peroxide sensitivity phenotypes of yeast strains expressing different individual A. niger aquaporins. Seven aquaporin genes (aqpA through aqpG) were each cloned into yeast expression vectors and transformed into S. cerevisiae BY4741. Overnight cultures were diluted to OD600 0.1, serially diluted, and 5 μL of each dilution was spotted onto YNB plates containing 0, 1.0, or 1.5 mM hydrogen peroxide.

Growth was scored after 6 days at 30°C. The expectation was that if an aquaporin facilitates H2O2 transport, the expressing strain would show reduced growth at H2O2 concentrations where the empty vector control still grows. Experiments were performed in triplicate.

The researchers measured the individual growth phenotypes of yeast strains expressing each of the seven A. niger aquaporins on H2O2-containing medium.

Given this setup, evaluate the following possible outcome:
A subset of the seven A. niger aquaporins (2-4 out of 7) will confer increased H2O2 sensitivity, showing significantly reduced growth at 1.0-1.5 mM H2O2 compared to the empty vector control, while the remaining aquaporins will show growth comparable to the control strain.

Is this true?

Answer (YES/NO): YES